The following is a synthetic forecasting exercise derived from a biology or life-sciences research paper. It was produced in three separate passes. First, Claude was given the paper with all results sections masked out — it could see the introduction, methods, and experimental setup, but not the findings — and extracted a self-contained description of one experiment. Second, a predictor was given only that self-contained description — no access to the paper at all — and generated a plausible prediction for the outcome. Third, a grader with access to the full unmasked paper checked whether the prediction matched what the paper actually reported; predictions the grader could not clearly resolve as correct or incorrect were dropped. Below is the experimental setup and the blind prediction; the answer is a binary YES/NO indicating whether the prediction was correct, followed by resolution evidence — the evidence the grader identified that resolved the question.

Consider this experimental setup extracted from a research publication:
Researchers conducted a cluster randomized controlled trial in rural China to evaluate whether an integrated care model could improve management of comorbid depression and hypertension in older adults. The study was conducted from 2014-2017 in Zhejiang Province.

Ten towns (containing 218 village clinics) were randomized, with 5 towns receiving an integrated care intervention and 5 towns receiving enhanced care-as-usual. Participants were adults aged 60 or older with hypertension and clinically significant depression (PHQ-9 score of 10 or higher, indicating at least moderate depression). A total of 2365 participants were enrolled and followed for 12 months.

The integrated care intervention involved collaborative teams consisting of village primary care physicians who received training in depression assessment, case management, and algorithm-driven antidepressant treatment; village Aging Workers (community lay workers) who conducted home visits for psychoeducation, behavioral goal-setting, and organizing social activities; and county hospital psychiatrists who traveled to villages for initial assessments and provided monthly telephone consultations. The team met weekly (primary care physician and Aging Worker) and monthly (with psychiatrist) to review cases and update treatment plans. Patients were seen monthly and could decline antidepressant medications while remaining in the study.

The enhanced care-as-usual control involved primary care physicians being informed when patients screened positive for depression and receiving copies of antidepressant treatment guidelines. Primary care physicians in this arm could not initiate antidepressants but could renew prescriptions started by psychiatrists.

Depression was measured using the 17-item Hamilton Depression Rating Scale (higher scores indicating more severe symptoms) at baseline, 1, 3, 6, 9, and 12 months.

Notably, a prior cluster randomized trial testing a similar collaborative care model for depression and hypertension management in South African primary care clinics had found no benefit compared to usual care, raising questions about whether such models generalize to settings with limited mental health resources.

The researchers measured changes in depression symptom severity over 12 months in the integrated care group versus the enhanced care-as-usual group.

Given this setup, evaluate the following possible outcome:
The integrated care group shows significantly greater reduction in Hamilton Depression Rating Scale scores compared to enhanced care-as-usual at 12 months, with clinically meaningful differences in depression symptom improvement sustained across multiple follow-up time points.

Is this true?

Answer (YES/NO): YES